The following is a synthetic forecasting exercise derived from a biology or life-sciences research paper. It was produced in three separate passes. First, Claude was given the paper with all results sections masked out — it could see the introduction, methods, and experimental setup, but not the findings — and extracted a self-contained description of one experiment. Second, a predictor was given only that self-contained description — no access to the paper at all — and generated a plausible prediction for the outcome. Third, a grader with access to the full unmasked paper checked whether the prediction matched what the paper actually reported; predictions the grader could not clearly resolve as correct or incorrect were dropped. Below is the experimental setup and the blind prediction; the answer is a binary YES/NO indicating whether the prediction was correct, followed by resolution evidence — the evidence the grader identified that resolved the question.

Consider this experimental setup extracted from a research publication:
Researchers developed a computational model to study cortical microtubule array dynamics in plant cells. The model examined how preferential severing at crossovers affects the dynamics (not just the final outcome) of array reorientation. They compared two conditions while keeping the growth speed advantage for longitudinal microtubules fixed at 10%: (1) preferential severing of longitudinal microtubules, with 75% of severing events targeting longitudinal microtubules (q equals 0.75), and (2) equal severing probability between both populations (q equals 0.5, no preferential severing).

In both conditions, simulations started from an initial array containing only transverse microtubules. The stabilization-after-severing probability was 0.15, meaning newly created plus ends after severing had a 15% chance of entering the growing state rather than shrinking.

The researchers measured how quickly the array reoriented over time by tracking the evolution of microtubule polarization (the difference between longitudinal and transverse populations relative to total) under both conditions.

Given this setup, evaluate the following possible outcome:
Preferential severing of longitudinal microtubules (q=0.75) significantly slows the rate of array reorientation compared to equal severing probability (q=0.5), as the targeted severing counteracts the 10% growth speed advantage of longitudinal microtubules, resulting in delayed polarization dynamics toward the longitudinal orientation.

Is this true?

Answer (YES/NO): NO